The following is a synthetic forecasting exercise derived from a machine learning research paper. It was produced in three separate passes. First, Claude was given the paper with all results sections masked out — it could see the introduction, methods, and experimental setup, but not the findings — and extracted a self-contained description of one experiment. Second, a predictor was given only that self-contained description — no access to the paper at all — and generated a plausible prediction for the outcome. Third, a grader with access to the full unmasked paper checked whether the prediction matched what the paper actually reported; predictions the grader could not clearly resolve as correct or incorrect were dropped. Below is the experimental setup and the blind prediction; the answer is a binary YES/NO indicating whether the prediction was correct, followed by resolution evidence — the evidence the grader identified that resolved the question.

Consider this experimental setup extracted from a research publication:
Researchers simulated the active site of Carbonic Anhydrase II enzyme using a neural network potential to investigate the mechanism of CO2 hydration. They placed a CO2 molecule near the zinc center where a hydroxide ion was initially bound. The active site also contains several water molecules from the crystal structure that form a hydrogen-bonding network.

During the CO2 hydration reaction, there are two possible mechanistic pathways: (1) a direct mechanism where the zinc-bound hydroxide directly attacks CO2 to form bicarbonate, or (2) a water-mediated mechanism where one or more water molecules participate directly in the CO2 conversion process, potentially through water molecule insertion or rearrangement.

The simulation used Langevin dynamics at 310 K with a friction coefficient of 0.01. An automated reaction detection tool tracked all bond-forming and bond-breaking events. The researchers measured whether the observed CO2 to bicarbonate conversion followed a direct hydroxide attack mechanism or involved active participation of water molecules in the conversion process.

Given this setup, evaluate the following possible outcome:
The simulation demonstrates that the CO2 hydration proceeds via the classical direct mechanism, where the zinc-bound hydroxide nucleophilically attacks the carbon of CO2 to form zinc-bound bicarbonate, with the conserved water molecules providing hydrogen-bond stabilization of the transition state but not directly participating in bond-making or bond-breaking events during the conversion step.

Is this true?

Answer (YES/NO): NO